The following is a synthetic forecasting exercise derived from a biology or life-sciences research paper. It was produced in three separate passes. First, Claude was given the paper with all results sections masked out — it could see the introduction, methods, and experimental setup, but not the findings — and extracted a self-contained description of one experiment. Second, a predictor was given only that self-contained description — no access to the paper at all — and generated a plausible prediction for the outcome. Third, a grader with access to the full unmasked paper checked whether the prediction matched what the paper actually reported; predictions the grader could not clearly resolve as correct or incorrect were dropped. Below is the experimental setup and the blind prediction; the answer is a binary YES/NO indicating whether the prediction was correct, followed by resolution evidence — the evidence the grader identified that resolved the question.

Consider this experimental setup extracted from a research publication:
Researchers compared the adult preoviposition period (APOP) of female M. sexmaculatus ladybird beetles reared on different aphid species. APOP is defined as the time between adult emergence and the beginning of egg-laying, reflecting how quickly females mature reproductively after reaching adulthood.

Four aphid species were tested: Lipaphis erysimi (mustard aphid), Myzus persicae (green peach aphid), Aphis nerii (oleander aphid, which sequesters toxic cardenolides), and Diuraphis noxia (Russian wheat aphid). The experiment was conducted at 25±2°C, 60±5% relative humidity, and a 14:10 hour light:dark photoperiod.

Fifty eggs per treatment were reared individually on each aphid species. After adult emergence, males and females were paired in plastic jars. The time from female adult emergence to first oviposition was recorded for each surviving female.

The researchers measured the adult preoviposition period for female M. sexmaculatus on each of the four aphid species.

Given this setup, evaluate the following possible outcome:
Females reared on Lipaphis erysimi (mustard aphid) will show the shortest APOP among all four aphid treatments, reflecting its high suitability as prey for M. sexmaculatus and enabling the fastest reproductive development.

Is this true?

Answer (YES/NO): NO